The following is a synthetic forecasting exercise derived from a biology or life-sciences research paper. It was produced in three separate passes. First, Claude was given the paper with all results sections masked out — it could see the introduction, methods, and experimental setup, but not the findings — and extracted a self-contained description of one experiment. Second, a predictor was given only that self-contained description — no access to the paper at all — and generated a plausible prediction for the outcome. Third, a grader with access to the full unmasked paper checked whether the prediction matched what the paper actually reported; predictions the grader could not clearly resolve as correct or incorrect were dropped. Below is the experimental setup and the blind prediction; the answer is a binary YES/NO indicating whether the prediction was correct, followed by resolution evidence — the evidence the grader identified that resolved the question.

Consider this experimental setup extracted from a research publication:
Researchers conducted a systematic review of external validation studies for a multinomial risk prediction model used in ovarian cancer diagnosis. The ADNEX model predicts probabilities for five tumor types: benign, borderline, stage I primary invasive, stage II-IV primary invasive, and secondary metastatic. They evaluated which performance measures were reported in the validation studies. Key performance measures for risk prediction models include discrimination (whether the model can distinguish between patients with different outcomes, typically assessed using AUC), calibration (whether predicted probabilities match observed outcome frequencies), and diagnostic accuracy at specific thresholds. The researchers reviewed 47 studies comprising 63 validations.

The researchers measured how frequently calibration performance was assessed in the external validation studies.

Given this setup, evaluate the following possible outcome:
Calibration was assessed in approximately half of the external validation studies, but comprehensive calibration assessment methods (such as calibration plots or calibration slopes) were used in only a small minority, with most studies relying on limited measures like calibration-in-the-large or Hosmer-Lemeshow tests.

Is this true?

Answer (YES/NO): NO